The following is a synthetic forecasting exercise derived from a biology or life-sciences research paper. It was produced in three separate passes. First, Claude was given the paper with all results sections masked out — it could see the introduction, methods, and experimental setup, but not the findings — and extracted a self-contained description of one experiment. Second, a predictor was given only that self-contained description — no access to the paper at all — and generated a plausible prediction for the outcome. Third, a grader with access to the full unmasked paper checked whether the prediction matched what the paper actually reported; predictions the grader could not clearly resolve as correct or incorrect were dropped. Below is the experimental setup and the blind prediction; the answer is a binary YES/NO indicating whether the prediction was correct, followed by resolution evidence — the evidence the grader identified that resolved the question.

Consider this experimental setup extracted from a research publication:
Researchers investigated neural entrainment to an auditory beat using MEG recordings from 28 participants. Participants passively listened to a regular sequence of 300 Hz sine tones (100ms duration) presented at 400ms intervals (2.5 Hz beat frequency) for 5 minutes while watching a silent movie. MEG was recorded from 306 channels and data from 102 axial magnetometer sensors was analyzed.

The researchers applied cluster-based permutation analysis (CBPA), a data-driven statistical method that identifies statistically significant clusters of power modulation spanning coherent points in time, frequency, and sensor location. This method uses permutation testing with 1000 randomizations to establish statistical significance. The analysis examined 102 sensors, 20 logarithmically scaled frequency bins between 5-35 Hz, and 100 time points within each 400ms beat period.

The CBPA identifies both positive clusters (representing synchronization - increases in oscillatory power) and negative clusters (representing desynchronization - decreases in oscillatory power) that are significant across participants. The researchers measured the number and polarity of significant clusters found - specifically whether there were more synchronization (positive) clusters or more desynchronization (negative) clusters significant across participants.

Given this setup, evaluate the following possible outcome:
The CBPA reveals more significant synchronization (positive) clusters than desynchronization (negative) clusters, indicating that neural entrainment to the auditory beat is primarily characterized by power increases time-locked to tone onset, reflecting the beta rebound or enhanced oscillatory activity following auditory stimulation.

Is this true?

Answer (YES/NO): NO